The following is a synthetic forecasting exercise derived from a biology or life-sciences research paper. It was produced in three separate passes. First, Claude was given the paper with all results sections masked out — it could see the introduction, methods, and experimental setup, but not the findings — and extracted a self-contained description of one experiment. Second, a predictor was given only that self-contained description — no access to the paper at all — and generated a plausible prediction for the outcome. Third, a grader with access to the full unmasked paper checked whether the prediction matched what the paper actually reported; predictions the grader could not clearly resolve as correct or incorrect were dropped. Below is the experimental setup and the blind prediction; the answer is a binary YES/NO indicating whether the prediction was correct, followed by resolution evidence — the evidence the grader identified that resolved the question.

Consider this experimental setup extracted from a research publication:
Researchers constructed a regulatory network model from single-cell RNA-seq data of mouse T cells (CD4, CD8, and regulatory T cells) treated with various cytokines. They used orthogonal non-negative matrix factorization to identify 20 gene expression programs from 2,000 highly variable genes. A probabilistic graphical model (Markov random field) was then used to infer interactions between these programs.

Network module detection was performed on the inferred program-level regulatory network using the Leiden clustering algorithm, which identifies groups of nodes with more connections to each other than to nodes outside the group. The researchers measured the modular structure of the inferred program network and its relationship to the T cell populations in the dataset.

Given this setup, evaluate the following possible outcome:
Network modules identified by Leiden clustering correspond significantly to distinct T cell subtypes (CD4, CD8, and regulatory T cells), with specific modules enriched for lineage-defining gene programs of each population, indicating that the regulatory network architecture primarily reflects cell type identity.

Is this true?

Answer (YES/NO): YES